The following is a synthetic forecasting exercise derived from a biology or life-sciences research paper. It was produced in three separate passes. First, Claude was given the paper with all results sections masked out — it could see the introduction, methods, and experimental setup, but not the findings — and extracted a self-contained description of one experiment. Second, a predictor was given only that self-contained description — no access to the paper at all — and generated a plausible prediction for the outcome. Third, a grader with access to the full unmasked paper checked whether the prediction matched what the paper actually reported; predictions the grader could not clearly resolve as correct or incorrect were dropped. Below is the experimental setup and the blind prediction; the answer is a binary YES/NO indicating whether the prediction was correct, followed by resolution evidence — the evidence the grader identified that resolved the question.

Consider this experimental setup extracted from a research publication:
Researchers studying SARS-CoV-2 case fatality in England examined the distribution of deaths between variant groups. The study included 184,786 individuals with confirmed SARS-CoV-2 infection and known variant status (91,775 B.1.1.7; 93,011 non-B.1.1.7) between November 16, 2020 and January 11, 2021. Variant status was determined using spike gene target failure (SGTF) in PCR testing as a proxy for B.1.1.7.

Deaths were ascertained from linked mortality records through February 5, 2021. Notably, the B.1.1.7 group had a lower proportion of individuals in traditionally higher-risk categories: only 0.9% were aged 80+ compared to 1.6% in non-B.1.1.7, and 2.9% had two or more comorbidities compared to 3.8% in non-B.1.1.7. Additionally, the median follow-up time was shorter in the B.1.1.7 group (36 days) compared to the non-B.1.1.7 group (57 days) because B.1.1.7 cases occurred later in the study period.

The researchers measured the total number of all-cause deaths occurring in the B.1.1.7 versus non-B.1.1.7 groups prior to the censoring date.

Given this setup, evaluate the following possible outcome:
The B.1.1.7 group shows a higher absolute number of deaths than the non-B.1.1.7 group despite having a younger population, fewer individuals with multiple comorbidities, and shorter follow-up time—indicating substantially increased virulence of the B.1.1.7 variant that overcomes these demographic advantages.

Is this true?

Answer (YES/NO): NO